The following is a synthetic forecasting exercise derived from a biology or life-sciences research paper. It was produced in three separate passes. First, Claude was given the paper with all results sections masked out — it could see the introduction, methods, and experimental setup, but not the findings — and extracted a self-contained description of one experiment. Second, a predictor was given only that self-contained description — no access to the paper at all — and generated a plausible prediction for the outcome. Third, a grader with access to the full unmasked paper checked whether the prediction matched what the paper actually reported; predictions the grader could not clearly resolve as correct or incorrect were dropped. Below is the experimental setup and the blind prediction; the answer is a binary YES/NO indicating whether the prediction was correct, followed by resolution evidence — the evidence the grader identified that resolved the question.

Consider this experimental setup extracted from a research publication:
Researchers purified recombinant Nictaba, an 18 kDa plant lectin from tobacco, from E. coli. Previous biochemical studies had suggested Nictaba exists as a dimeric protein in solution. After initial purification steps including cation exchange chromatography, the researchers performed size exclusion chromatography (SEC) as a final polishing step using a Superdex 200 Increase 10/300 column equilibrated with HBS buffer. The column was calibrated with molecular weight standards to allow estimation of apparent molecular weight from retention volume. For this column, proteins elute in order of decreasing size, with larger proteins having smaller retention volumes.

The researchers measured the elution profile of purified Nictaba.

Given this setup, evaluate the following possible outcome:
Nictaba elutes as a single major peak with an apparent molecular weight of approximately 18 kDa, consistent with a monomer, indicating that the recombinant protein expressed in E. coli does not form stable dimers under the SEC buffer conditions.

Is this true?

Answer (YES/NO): NO